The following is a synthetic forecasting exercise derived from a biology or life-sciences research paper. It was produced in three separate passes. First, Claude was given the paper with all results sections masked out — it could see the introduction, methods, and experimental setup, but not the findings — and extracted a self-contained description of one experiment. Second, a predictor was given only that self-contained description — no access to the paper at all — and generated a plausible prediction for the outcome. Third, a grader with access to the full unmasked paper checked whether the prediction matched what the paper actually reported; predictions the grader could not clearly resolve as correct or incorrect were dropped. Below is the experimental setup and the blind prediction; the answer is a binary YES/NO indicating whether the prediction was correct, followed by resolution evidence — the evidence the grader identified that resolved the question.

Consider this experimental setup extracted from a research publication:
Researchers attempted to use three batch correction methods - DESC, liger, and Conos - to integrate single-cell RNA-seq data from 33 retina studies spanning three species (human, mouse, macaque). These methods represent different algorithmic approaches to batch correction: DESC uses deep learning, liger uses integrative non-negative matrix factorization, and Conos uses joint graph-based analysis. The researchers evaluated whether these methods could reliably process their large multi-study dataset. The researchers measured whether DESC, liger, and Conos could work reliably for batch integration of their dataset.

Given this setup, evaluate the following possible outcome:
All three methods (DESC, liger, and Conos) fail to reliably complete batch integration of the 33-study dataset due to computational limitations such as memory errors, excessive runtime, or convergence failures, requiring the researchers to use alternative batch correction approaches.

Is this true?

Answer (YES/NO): YES